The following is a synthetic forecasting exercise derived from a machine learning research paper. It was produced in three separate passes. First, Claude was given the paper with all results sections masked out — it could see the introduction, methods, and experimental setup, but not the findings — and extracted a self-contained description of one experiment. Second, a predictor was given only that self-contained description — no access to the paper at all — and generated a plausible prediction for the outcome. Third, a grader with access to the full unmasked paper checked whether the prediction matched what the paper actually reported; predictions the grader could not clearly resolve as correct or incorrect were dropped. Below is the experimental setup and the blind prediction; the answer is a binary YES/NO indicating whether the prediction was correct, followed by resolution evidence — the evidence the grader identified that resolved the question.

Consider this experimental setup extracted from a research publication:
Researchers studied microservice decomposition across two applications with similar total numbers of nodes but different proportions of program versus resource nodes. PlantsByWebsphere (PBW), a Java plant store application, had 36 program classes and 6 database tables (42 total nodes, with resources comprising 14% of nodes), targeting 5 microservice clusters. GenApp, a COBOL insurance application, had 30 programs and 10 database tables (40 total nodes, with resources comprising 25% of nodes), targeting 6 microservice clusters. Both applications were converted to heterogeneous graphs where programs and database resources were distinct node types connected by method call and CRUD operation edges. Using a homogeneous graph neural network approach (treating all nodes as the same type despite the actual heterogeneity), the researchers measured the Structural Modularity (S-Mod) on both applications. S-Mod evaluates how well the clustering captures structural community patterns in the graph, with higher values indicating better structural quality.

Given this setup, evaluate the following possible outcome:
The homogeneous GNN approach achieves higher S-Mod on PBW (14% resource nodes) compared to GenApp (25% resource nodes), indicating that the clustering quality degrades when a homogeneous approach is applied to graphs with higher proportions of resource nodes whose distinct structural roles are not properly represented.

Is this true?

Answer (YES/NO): YES